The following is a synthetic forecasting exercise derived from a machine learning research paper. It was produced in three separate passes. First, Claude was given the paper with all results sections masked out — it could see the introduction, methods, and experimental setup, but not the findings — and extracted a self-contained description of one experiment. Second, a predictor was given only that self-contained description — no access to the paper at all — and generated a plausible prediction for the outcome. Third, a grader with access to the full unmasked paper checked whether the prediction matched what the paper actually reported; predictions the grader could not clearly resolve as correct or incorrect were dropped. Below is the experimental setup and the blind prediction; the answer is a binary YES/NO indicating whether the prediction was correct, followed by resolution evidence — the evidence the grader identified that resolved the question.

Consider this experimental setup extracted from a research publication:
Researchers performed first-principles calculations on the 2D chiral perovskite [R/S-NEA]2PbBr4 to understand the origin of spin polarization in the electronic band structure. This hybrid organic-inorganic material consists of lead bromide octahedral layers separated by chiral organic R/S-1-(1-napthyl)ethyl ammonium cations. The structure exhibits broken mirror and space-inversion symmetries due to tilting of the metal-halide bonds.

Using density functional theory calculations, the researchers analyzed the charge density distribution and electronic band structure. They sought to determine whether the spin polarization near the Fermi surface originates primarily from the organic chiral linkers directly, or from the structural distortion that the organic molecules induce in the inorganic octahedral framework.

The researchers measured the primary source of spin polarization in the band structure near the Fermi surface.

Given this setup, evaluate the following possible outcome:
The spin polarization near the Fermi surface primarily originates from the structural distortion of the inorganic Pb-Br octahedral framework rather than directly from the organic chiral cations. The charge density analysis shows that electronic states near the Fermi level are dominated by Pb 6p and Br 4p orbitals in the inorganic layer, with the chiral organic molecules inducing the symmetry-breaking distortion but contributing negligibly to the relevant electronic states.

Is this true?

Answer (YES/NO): YES